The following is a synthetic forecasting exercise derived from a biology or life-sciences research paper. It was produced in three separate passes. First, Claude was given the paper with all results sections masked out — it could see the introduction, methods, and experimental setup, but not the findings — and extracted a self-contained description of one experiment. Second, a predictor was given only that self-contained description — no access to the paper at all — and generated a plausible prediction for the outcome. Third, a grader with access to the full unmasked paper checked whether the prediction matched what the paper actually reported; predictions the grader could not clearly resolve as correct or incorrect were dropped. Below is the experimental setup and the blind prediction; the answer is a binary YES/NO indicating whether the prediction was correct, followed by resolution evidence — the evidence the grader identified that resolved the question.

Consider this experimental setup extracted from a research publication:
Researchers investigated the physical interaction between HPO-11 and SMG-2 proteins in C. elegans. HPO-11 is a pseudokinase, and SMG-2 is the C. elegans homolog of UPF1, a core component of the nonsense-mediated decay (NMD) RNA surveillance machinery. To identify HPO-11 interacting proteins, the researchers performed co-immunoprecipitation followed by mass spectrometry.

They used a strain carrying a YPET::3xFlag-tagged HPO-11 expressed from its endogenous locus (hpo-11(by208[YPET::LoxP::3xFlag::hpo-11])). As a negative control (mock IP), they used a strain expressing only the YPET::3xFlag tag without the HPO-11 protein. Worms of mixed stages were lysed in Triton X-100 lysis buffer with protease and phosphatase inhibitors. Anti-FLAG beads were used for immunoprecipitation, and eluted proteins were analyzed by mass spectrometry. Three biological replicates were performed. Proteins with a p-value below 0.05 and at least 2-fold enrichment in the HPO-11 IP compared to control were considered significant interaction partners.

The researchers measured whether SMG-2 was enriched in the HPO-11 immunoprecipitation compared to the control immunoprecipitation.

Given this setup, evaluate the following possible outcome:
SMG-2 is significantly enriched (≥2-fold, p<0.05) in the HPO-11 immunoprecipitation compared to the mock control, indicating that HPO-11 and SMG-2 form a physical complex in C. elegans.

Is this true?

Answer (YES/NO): YES